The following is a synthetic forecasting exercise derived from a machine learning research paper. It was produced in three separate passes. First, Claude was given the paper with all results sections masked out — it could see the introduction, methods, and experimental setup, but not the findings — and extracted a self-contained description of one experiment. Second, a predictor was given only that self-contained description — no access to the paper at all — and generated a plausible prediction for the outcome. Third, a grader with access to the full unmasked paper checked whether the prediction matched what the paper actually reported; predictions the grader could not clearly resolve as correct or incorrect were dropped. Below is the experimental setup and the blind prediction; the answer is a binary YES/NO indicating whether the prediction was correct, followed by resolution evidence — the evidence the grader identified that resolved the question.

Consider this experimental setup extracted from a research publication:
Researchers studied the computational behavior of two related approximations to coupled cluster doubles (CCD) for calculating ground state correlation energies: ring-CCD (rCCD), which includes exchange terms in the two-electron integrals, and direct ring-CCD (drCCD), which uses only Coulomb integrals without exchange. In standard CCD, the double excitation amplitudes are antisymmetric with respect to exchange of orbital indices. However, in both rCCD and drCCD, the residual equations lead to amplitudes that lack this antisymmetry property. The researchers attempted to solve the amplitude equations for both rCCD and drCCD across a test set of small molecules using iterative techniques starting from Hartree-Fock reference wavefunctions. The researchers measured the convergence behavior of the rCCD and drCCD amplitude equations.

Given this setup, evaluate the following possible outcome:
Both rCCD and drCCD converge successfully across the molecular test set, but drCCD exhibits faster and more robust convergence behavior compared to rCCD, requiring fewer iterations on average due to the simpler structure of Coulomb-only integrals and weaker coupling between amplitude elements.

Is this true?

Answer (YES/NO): NO